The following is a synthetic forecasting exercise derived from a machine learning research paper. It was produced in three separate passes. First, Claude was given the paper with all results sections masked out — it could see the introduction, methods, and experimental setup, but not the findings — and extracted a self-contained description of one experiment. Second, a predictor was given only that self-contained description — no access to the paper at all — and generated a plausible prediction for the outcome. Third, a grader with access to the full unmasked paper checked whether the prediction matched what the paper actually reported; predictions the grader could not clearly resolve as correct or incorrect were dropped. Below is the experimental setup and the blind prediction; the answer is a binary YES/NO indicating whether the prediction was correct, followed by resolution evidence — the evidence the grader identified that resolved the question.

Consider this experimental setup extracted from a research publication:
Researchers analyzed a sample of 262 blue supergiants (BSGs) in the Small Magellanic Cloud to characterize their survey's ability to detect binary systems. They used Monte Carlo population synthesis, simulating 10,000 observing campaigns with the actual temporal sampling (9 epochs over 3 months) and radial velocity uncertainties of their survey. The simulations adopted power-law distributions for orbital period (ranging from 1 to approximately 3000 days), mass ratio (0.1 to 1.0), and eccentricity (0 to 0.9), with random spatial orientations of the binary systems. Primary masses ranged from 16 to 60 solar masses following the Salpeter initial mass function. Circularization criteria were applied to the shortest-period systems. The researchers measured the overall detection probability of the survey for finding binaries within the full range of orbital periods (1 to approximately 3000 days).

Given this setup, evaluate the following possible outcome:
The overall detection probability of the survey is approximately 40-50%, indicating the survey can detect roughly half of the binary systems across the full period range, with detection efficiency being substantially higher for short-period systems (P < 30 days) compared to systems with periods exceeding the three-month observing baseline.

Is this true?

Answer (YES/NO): NO